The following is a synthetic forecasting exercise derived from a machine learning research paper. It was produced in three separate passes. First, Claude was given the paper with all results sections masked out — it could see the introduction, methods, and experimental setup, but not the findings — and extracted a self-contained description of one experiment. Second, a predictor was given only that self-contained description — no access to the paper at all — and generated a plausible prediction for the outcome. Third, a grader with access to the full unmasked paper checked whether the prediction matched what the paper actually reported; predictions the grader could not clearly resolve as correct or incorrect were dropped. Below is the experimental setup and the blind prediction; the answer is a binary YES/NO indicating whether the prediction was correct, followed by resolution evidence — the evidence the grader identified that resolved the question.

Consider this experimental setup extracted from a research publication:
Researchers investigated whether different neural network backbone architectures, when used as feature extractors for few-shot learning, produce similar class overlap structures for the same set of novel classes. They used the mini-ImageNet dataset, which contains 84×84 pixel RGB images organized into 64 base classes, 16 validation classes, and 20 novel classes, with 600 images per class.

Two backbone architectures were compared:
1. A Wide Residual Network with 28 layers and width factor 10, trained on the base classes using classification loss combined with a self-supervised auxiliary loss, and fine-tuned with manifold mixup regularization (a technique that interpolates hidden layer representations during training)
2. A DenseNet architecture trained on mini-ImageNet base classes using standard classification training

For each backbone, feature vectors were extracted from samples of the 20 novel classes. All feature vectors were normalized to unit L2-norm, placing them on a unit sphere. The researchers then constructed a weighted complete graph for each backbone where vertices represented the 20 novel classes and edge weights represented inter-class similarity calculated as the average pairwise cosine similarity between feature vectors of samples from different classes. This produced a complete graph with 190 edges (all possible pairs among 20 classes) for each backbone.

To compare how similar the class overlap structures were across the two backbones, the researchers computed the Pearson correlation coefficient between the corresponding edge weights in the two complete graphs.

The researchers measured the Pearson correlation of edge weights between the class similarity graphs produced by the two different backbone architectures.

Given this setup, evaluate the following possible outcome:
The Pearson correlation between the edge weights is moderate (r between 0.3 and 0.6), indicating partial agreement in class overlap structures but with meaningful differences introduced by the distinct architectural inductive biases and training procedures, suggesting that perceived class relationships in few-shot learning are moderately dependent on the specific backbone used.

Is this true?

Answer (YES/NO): NO